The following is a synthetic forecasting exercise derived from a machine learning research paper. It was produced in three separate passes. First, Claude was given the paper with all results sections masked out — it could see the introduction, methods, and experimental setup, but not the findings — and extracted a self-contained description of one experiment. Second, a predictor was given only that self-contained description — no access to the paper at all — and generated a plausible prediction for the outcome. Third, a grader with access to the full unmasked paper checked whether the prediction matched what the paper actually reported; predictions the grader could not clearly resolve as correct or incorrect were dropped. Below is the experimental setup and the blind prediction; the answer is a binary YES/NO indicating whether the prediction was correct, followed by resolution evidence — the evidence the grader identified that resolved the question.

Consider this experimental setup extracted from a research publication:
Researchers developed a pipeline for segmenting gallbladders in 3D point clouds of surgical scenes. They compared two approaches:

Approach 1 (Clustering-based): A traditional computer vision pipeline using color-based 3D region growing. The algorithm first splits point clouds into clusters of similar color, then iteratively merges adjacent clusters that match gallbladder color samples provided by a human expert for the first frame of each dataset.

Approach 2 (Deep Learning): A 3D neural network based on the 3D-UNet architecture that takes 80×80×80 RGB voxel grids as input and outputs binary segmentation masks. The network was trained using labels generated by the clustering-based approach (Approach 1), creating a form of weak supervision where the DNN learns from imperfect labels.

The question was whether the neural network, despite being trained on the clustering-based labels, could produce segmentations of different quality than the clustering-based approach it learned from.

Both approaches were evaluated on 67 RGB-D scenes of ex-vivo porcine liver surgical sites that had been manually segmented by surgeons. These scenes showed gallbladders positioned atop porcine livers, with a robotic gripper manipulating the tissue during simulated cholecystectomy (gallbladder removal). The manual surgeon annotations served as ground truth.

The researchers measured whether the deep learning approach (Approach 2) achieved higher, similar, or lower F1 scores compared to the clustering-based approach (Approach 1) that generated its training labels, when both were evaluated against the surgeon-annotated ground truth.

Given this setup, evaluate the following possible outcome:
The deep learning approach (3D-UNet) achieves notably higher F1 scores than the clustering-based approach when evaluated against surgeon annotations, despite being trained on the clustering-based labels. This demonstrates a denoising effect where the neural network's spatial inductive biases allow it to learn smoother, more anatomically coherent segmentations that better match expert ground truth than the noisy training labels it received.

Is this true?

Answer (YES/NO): NO